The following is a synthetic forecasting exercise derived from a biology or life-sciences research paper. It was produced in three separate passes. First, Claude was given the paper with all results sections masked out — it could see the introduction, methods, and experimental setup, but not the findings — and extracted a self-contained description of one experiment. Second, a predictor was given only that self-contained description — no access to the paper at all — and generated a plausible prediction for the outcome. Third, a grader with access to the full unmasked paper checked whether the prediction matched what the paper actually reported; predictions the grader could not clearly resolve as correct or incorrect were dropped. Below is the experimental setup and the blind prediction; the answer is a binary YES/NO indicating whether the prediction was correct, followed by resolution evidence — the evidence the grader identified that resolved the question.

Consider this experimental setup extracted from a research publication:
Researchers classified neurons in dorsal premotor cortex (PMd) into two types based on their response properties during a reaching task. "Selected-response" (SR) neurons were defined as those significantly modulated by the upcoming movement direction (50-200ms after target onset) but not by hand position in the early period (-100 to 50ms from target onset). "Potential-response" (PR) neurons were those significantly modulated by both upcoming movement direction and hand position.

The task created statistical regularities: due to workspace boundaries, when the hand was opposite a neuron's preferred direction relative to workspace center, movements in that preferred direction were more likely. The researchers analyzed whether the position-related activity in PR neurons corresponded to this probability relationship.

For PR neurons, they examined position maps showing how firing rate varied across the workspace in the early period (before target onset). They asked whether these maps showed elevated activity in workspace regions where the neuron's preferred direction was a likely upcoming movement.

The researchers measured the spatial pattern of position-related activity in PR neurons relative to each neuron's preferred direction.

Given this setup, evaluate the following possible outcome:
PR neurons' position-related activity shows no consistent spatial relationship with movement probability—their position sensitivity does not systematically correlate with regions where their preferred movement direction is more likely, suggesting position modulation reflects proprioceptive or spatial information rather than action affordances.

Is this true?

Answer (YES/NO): NO